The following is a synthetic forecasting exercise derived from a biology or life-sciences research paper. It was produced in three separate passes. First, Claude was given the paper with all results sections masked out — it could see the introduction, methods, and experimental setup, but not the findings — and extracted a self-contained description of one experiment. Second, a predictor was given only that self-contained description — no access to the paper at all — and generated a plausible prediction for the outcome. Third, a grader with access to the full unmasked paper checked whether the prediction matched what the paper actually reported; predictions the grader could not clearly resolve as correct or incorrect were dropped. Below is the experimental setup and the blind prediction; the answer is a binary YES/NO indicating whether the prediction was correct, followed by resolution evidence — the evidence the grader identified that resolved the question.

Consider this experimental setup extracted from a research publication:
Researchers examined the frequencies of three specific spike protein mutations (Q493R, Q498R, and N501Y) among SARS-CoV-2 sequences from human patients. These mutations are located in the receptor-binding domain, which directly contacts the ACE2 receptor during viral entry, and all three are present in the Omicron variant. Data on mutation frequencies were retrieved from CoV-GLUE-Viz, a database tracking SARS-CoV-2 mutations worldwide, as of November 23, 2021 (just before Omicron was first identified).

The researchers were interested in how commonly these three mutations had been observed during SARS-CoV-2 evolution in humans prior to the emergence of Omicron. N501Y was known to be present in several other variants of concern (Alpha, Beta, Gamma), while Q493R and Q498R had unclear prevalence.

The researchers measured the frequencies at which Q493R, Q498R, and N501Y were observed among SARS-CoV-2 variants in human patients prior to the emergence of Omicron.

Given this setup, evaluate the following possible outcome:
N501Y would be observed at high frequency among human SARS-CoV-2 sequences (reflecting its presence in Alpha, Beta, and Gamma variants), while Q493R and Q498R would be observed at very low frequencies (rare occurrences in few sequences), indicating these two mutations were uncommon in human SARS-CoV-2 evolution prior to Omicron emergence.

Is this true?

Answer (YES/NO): YES